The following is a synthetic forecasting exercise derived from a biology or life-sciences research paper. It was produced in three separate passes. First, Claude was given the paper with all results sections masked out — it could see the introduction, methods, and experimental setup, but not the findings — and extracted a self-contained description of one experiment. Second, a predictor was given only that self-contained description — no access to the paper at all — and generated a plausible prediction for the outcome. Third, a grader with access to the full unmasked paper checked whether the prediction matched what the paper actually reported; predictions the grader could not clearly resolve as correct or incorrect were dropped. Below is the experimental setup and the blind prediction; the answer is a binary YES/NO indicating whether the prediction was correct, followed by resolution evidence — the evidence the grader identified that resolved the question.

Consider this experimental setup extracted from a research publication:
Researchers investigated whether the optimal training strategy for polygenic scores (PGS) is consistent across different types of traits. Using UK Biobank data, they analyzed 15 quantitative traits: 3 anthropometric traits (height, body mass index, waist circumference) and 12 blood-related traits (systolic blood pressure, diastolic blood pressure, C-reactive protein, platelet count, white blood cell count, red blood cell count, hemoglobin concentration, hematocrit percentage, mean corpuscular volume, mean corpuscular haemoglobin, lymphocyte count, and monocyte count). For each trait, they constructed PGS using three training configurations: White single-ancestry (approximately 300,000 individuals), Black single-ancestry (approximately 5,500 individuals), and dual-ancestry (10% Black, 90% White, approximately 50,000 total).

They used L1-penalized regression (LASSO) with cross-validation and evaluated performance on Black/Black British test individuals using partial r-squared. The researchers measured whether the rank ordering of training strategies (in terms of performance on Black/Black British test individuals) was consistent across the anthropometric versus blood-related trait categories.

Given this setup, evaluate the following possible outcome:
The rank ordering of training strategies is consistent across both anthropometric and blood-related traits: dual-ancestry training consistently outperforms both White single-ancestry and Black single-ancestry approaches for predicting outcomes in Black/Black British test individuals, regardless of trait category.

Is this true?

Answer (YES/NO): NO